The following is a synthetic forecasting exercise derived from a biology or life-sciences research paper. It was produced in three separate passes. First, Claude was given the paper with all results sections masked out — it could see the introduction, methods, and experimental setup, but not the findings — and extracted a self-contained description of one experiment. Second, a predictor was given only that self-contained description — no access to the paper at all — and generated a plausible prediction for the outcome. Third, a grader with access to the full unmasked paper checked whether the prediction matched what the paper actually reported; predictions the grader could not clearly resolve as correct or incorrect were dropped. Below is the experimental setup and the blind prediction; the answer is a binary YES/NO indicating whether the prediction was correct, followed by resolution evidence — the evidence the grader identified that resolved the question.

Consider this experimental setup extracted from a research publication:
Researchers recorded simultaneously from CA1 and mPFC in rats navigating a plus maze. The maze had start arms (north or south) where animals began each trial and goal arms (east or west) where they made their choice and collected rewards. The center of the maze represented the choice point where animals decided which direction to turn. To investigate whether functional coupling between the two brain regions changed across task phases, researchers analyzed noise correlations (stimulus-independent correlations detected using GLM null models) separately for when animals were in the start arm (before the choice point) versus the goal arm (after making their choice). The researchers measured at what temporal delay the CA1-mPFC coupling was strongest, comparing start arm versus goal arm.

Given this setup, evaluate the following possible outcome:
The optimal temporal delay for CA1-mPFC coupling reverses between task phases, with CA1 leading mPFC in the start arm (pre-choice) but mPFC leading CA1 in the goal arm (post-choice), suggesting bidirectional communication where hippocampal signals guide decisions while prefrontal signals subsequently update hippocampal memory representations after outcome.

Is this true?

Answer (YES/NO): NO